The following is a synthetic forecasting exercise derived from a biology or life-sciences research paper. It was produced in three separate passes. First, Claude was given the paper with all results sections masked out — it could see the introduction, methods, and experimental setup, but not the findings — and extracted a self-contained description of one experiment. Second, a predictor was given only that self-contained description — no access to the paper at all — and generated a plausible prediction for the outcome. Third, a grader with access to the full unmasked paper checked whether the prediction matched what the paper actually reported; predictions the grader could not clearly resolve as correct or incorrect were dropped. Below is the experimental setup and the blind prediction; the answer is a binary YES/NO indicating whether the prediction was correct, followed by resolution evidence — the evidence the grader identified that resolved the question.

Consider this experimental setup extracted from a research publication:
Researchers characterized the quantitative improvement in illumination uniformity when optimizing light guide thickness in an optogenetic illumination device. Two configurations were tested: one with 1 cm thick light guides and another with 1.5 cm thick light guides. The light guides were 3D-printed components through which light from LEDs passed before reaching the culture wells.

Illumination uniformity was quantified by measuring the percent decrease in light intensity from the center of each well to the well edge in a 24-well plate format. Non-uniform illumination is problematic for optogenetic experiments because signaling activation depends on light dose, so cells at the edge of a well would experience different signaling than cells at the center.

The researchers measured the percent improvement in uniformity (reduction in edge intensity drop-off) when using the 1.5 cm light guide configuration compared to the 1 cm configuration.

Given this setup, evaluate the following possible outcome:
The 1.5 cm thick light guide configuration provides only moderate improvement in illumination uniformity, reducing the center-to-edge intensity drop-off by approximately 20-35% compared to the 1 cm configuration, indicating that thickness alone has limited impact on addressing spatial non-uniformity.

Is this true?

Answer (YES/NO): YES